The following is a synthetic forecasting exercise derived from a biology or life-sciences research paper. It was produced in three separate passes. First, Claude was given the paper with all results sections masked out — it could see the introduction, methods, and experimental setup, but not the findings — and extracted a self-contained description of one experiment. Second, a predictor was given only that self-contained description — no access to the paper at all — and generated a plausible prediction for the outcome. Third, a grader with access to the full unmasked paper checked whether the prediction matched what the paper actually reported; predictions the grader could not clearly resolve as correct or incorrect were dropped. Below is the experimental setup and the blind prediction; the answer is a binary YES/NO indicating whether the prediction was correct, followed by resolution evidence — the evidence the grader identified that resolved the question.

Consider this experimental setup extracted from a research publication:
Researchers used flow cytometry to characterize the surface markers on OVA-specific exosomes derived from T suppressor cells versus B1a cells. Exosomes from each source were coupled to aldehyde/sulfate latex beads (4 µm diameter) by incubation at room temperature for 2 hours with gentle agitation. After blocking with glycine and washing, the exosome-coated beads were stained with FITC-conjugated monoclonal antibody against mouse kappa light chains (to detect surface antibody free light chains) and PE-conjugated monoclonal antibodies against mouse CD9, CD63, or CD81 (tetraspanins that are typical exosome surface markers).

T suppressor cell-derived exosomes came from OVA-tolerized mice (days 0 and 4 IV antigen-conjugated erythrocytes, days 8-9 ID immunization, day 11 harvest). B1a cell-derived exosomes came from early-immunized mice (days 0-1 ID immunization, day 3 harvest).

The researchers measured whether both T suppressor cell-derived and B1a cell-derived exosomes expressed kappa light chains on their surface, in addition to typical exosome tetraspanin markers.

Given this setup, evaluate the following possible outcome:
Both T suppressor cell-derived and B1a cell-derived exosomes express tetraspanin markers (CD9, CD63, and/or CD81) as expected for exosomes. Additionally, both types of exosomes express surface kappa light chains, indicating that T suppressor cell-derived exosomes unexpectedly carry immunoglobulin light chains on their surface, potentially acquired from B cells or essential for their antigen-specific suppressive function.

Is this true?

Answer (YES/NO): YES